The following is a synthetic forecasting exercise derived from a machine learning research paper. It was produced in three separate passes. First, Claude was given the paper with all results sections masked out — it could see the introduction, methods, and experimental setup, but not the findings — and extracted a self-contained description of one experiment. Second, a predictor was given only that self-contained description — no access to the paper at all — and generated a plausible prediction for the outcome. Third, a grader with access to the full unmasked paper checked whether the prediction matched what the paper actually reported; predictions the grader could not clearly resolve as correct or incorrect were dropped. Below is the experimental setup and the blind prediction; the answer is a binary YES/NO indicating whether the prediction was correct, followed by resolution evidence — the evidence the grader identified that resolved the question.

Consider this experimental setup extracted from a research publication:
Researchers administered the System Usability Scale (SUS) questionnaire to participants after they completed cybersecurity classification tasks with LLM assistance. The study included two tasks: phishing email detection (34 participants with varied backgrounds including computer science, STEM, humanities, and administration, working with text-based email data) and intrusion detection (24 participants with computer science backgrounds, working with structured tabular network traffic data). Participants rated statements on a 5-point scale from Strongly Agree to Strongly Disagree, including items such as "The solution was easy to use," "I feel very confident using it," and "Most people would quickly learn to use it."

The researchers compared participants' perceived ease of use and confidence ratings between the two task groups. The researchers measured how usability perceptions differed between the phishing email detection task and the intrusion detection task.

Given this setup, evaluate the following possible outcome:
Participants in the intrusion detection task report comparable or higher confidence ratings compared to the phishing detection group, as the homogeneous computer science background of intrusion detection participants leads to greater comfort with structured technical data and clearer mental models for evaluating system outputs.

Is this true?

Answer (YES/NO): NO